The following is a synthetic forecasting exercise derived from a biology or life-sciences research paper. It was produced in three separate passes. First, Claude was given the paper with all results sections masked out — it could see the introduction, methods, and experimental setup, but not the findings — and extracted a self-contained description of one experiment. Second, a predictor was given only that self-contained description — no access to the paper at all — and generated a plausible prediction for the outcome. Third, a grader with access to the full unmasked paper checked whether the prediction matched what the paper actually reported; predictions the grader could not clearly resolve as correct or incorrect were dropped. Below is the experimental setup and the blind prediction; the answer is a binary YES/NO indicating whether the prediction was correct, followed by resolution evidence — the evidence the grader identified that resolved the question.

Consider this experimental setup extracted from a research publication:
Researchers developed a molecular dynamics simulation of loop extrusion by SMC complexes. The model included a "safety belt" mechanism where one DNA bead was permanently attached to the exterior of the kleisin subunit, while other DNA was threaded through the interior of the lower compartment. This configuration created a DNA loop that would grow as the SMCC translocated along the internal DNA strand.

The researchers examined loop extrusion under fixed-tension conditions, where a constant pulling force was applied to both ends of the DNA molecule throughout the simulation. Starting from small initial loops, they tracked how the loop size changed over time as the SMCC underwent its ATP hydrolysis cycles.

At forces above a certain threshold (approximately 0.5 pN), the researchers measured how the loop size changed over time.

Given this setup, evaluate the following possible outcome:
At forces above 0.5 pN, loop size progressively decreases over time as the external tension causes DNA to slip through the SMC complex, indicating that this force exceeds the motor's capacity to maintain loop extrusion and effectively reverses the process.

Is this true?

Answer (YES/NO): YES